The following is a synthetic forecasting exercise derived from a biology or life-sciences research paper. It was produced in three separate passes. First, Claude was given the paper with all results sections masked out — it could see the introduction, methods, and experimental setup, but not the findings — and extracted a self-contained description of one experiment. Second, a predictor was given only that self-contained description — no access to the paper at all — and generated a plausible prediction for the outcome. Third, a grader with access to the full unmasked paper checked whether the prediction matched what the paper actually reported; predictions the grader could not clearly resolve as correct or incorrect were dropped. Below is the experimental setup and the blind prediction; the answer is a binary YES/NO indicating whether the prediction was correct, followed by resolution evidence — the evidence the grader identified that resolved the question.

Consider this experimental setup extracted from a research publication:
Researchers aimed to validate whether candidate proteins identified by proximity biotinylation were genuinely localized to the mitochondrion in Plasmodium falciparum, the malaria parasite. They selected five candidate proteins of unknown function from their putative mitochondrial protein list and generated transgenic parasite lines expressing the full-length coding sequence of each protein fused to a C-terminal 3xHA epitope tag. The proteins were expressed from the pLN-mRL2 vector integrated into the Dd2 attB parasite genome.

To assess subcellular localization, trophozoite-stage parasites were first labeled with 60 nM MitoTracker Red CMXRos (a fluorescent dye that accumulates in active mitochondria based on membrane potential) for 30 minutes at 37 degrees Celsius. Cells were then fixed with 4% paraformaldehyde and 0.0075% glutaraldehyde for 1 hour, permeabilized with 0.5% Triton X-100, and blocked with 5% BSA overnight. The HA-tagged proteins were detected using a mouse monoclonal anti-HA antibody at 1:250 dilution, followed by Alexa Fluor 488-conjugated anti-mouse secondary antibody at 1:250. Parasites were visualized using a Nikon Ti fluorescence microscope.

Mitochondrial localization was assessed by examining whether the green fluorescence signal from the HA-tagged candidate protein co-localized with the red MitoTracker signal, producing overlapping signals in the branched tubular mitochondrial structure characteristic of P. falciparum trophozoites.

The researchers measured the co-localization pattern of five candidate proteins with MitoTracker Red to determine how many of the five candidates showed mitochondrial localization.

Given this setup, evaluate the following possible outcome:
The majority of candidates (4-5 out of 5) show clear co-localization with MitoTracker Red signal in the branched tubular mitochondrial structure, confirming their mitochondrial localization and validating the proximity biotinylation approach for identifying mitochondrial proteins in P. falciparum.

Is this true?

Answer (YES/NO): YES